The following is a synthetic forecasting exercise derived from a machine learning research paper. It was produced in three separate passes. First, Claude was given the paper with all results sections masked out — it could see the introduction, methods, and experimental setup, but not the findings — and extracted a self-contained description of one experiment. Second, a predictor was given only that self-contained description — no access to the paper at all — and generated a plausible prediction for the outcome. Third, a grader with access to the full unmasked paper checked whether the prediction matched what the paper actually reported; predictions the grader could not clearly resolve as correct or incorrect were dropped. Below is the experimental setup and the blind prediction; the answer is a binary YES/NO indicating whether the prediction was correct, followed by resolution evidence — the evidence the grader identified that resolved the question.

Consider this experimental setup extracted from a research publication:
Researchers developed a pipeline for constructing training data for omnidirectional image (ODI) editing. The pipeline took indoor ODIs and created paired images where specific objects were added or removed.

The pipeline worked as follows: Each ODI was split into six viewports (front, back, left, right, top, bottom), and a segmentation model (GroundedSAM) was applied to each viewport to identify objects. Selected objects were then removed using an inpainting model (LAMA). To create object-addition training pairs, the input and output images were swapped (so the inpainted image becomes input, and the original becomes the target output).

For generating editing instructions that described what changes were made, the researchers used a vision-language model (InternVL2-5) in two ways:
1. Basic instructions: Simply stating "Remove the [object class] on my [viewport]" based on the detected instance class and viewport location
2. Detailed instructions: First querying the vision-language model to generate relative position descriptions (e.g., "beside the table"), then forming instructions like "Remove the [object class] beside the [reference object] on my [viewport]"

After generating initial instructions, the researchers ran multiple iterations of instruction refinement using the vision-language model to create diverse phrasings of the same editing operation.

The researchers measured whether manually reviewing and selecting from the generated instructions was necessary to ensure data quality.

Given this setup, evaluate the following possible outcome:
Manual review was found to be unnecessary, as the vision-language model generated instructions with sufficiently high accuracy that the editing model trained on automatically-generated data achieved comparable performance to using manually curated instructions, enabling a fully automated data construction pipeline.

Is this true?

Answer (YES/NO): NO